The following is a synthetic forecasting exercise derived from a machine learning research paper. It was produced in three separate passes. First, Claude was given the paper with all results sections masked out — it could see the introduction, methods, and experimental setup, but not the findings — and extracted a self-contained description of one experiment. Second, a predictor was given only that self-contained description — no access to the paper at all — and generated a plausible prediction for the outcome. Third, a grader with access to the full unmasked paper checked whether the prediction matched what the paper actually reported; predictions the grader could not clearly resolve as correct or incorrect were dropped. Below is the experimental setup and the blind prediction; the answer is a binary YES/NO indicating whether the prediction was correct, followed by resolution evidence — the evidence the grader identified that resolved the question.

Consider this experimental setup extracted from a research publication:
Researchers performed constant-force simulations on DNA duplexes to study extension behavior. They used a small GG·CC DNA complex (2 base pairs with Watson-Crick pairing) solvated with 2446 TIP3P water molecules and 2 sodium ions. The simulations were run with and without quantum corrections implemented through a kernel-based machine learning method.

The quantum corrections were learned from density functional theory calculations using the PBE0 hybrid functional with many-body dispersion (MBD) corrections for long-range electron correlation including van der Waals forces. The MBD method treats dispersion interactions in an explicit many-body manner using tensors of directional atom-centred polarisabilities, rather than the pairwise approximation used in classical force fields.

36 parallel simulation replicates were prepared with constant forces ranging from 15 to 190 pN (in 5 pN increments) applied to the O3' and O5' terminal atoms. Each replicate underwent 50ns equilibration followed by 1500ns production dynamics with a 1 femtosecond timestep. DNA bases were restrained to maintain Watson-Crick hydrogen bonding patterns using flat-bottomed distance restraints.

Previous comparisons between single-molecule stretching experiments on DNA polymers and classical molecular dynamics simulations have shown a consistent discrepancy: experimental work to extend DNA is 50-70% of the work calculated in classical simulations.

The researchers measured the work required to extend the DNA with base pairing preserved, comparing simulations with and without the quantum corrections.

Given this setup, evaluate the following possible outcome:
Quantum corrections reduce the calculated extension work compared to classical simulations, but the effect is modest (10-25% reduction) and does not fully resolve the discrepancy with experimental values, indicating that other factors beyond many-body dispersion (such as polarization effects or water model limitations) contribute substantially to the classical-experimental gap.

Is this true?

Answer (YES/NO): NO